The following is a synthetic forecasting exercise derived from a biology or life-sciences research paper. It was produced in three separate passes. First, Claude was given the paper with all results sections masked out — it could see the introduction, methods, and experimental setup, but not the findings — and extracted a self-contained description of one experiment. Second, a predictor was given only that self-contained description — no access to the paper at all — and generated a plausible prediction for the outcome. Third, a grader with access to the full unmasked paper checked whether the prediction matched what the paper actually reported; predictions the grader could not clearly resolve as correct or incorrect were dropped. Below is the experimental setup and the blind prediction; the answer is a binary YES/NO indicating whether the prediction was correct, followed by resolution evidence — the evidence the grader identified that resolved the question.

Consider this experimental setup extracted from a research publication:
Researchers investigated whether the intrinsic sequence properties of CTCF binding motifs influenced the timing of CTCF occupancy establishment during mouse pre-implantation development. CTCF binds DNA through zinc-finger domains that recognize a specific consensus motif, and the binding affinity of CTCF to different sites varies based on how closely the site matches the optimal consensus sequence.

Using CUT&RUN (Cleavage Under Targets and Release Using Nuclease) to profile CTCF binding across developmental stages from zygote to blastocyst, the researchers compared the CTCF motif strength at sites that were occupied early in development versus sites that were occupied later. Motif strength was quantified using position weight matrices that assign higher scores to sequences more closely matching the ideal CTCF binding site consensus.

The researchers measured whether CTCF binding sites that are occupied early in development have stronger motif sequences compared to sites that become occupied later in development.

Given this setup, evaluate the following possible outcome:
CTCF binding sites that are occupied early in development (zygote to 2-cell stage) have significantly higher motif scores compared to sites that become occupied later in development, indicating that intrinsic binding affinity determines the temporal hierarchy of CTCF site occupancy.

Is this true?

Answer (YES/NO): YES